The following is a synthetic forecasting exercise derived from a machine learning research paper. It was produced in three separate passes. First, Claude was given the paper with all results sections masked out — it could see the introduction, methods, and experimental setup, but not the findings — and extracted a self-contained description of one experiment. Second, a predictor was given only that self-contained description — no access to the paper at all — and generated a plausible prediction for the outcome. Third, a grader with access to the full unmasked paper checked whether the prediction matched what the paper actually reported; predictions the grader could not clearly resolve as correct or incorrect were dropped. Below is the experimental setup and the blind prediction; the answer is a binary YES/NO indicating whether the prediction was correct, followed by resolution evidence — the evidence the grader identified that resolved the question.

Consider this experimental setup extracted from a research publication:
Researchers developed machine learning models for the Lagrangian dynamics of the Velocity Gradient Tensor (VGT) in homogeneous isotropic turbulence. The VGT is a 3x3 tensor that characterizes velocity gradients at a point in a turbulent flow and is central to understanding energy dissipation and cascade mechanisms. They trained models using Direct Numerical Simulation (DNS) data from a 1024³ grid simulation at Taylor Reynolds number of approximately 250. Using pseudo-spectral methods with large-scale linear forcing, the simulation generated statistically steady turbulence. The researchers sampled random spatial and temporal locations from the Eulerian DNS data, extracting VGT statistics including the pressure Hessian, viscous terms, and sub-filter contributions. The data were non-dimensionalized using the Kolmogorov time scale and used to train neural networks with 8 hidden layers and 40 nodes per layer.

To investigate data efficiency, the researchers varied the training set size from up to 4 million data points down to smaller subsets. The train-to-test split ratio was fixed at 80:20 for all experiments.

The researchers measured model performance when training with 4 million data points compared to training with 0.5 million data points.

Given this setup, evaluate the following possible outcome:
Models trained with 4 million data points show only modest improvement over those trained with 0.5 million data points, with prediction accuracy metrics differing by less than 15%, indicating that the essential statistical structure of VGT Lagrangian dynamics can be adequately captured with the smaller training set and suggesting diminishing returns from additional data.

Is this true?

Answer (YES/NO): NO